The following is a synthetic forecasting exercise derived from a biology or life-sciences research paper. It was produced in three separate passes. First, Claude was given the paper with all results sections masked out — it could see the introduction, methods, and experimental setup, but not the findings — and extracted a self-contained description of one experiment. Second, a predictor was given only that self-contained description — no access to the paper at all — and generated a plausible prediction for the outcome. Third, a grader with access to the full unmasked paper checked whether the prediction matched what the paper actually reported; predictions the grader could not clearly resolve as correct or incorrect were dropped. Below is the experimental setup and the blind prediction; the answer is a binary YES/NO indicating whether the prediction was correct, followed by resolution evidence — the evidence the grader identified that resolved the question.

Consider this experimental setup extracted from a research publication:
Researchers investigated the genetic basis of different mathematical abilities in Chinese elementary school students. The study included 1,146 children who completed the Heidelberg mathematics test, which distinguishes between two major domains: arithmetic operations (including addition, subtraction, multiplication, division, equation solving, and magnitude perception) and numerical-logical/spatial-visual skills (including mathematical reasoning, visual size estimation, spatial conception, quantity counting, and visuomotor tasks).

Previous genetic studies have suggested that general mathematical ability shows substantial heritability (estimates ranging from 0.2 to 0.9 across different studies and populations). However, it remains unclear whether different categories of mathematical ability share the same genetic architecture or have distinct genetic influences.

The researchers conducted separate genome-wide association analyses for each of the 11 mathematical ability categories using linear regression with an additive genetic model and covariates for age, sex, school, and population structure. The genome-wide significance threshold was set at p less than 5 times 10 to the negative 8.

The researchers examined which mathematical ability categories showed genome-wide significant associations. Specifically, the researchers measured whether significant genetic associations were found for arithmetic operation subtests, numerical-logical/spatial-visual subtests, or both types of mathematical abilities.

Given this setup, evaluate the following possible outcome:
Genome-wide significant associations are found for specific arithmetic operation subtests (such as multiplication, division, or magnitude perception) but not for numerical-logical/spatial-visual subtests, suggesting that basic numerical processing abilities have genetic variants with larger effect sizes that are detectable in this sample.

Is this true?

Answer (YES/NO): NO